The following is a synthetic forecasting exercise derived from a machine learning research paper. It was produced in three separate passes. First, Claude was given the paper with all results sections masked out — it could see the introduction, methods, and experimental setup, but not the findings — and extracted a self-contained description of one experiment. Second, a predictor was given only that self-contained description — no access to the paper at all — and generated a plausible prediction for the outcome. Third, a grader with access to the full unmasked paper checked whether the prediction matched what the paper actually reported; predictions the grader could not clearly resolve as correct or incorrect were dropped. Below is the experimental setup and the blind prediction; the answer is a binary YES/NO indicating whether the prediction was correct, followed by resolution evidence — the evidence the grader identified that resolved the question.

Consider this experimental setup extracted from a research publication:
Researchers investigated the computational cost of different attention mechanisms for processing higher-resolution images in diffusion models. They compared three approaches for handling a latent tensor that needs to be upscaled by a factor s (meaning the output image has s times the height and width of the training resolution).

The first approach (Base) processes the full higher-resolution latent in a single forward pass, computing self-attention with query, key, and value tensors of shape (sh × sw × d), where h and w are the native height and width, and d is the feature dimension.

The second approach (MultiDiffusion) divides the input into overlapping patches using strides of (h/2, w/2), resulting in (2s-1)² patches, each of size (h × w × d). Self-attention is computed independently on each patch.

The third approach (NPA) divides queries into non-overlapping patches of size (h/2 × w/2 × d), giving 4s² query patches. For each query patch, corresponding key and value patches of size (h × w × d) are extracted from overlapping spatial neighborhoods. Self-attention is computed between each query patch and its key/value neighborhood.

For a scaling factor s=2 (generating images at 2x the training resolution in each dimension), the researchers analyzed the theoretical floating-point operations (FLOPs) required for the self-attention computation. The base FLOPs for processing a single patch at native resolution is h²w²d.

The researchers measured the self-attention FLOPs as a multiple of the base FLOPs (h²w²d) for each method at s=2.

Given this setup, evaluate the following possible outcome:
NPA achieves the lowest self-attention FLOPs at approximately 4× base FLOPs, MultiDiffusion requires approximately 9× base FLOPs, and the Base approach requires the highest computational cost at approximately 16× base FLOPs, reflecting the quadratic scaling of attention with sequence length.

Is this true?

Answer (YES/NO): YES